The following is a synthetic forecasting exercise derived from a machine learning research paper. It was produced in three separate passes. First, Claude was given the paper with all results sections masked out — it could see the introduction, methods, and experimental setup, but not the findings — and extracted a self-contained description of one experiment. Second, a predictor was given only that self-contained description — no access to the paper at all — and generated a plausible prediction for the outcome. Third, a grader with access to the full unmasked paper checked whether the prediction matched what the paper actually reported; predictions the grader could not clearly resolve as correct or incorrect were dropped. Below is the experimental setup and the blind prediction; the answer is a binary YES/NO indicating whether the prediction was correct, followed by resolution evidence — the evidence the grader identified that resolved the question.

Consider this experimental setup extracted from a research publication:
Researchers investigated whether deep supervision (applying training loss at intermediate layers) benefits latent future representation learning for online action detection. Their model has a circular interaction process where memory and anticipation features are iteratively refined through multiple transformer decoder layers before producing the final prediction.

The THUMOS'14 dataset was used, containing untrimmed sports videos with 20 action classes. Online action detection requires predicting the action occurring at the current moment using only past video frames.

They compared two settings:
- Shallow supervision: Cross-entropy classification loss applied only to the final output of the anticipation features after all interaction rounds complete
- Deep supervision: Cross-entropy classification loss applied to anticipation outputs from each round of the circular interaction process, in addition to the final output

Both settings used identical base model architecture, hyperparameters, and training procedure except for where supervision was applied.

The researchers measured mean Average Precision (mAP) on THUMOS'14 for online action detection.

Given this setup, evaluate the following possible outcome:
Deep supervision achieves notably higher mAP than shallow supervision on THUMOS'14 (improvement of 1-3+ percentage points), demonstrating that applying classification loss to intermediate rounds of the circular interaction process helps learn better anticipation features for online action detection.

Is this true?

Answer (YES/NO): NO